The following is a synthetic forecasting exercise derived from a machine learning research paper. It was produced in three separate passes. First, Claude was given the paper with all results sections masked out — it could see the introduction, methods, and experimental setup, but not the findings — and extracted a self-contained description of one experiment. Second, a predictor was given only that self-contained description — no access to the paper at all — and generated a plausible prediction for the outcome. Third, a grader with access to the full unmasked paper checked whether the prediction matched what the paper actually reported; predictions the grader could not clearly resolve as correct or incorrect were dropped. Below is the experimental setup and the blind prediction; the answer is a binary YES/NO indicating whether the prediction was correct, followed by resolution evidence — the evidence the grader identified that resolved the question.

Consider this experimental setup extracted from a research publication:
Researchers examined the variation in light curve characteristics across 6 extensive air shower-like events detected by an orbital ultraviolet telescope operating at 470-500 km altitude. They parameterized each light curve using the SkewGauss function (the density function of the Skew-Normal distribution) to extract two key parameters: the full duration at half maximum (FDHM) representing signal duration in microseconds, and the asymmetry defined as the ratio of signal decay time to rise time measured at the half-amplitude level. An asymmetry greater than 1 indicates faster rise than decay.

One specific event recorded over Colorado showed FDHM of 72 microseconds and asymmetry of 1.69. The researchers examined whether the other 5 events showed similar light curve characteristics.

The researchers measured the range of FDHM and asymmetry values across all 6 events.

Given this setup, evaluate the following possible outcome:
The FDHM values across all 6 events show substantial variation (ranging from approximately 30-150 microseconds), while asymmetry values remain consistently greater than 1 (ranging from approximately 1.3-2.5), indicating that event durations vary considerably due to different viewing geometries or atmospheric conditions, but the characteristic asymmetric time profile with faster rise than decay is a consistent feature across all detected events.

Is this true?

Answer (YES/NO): NO